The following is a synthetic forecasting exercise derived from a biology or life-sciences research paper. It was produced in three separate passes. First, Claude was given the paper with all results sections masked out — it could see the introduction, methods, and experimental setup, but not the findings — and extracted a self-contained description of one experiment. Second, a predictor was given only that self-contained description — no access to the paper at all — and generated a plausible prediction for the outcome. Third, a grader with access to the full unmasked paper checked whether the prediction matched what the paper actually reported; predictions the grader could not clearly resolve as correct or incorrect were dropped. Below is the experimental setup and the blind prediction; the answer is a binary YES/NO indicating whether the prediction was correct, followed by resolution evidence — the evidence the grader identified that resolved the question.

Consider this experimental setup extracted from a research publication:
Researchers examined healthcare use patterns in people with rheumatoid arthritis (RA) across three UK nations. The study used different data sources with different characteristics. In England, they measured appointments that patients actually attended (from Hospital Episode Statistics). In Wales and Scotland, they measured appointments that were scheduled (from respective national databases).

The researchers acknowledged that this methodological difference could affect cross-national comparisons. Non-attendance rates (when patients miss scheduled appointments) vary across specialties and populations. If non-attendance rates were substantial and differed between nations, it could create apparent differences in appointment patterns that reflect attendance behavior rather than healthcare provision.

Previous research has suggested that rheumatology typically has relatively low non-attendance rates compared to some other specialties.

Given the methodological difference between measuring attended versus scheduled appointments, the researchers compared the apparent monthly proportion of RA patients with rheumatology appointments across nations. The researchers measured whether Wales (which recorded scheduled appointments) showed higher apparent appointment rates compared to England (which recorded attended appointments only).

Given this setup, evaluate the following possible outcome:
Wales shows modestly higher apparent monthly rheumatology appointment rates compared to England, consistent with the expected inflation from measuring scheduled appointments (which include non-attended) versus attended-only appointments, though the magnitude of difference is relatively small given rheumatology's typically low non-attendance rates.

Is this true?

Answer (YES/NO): NO